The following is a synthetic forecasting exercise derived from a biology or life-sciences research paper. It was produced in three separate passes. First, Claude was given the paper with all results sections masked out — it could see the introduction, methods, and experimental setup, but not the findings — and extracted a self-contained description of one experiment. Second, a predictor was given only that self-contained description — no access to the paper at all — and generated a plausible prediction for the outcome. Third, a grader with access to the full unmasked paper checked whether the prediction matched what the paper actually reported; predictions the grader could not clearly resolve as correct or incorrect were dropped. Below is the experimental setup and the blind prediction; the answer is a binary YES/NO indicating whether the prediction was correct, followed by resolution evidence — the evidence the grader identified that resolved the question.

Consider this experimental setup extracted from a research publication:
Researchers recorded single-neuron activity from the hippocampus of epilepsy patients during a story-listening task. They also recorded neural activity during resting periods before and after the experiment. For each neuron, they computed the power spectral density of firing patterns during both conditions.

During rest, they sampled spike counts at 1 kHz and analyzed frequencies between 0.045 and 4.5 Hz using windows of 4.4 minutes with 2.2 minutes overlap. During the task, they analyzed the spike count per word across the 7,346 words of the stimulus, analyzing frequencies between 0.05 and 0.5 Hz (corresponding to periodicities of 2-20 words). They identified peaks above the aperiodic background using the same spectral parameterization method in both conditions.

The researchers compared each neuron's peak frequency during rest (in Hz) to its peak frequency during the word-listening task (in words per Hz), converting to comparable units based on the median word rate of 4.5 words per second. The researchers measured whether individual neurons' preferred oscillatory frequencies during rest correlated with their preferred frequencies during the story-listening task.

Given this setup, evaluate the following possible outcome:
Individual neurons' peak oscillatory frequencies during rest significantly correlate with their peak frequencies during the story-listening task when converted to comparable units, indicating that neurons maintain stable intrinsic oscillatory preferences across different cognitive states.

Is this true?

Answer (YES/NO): NO